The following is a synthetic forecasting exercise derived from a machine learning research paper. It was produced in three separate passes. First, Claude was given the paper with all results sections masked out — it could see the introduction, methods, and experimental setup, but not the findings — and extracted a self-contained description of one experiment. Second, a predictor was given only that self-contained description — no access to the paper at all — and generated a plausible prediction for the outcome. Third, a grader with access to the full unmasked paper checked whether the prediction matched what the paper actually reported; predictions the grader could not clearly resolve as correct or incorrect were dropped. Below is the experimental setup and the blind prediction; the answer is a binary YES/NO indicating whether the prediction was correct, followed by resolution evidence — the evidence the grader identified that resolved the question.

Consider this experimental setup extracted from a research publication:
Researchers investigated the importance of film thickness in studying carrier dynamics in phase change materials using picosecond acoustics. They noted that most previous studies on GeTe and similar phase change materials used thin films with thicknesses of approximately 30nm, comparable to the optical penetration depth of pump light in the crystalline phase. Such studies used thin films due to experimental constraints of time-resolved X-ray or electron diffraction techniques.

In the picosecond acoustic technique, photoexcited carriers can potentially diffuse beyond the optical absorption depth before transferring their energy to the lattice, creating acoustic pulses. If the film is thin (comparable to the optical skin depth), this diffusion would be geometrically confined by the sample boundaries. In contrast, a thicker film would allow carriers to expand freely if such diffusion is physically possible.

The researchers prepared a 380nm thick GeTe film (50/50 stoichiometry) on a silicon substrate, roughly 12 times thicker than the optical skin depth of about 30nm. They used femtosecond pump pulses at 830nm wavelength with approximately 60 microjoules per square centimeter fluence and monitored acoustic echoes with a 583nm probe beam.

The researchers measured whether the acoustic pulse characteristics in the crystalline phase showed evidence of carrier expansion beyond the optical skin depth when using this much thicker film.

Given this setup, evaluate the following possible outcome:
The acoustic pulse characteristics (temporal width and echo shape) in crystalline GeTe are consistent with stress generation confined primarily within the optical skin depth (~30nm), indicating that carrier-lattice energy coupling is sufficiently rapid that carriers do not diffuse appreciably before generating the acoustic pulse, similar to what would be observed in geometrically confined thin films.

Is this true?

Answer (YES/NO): NO